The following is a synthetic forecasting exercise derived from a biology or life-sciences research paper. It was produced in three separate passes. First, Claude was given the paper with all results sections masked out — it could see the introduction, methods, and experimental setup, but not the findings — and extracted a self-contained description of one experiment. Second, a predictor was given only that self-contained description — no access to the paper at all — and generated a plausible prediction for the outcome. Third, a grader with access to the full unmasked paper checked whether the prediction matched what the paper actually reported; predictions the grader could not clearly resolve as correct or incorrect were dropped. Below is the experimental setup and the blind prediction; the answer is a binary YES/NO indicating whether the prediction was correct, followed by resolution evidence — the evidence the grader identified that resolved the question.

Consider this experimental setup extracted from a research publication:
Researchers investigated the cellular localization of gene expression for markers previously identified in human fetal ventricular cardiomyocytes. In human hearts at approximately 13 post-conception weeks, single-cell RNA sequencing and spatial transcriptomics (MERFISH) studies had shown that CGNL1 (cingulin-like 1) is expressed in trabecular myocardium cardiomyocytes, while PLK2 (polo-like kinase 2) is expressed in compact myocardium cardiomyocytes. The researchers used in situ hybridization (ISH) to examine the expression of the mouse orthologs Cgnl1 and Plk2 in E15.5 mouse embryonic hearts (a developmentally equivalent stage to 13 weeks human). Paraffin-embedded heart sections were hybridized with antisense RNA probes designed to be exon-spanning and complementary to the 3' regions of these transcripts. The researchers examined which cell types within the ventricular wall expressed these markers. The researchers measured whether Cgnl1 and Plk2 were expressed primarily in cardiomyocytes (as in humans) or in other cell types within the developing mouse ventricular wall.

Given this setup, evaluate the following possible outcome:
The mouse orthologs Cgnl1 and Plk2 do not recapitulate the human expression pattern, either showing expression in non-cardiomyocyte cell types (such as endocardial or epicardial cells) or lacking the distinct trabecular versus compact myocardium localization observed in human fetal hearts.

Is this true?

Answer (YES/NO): YES